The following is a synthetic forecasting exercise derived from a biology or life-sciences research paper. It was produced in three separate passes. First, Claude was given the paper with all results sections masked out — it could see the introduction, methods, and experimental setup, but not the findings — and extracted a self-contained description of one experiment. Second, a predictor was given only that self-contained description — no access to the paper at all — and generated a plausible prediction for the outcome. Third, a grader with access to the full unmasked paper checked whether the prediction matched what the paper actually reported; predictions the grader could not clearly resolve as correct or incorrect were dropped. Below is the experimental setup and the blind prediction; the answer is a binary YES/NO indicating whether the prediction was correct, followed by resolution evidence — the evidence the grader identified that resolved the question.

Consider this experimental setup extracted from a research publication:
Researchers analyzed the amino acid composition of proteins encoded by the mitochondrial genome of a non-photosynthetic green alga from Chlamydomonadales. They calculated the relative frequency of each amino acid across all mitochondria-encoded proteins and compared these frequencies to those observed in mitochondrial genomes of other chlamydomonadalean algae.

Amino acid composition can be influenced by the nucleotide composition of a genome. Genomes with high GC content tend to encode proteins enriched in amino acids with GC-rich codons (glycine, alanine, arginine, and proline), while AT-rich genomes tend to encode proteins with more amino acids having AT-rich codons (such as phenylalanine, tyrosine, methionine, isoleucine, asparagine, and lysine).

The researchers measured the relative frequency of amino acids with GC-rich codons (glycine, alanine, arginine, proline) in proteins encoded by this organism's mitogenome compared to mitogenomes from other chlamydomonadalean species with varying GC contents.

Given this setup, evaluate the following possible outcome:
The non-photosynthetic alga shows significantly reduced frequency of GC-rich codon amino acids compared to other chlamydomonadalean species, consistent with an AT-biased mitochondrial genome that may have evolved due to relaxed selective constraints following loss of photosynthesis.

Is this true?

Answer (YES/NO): NO